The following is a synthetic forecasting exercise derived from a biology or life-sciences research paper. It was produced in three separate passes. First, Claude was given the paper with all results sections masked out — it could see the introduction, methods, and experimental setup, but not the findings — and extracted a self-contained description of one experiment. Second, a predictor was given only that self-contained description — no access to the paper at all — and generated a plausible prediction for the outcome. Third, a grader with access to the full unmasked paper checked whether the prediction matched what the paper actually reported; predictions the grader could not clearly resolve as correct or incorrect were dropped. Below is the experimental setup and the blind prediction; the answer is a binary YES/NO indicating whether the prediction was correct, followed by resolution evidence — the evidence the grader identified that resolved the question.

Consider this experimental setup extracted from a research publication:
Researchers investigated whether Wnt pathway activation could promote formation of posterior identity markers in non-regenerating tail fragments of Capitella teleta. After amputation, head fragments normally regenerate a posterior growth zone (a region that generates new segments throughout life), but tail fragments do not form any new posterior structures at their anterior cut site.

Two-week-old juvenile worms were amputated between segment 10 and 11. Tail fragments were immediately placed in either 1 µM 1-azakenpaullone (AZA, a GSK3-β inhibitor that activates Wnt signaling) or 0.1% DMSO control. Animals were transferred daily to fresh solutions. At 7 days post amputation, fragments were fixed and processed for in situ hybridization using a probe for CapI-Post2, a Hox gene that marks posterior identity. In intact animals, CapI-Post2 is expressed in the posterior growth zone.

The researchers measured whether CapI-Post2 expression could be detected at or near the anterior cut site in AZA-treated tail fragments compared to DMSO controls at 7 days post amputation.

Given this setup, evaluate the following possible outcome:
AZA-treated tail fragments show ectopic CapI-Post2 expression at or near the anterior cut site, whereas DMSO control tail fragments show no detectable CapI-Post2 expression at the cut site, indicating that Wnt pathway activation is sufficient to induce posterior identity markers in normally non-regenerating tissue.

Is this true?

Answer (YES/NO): YES